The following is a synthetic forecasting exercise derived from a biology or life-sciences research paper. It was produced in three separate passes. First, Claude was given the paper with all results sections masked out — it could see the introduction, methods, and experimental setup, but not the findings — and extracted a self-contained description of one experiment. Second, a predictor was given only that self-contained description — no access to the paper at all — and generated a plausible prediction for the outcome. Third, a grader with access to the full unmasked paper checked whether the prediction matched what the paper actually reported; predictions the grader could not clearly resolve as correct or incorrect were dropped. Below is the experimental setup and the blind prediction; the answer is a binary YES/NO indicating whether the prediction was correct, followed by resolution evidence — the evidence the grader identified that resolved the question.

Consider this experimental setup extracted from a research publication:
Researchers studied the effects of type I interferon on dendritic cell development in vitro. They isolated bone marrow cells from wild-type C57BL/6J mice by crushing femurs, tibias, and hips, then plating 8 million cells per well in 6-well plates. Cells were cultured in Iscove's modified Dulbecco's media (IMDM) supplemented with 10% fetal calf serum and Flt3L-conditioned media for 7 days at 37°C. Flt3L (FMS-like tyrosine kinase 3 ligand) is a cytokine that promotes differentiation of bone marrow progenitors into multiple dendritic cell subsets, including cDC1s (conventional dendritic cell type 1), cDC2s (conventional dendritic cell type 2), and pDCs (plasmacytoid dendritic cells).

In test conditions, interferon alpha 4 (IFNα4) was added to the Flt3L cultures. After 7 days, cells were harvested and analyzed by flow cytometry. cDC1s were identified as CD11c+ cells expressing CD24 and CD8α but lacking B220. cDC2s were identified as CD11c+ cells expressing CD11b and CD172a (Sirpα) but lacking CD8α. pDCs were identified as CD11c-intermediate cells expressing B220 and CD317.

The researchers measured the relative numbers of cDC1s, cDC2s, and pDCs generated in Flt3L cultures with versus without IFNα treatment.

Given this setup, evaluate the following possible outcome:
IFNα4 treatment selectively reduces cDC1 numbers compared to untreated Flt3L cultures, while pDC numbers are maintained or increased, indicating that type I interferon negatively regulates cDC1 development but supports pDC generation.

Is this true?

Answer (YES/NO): NO